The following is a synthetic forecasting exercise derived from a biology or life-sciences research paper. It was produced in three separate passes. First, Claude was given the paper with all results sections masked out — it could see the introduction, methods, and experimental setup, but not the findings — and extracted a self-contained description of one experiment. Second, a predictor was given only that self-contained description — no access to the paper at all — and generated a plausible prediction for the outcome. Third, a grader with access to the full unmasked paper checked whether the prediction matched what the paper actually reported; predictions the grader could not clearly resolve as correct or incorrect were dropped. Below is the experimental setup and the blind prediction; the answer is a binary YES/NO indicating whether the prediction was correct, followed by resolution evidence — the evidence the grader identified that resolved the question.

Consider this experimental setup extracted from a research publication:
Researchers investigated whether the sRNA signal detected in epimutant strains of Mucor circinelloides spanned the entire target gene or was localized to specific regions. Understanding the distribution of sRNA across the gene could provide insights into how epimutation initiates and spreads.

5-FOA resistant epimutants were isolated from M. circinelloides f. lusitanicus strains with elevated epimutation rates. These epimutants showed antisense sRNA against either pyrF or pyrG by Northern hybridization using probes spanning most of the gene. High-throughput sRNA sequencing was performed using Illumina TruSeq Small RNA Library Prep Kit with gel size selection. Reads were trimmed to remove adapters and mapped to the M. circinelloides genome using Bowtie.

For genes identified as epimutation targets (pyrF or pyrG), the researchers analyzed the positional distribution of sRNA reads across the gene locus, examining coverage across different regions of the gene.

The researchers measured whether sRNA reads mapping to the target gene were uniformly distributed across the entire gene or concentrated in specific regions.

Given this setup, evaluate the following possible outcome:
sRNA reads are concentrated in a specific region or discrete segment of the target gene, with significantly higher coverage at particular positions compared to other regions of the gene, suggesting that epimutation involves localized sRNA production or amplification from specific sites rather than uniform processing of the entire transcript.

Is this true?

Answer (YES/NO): NO